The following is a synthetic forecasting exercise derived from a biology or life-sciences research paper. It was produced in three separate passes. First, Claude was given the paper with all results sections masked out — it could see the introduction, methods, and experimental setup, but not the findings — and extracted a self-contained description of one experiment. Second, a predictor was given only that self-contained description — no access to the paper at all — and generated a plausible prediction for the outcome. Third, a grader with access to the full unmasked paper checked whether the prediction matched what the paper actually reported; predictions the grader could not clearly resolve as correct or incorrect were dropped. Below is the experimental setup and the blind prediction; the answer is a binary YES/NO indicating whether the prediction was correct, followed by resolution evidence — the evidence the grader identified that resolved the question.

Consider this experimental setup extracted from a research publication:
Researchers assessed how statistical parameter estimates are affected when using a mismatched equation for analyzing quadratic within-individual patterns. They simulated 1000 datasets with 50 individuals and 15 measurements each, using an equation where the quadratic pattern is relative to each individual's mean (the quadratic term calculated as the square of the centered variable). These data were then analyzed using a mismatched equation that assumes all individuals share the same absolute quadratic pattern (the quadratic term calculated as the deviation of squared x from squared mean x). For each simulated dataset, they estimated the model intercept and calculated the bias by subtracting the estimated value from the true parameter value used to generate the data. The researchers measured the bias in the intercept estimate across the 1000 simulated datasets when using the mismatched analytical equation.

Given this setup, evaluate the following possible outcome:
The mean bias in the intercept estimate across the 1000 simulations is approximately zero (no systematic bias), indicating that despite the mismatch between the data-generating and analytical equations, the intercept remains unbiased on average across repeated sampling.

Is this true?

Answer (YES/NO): NO